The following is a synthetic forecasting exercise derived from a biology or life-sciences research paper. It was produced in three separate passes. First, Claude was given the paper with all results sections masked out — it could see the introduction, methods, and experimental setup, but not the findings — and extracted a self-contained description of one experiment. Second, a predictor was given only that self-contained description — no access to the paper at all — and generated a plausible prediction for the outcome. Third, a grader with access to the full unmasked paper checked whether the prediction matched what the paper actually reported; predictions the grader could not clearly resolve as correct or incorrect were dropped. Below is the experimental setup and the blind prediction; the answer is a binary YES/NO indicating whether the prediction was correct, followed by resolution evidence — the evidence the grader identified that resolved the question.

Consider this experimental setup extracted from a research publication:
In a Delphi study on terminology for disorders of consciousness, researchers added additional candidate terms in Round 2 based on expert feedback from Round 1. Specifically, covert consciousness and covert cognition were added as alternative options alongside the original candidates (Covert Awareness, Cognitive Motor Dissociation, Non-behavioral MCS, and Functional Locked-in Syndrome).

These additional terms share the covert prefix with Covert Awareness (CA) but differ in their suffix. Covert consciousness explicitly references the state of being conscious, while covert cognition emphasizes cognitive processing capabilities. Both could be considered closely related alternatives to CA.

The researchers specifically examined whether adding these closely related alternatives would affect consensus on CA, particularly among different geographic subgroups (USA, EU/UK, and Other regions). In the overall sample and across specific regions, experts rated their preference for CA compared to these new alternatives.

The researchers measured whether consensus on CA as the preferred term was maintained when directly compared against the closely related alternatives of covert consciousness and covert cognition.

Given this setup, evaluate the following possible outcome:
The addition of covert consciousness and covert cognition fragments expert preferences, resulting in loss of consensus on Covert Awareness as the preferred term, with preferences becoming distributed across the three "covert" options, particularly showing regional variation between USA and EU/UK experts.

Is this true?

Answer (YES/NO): NO